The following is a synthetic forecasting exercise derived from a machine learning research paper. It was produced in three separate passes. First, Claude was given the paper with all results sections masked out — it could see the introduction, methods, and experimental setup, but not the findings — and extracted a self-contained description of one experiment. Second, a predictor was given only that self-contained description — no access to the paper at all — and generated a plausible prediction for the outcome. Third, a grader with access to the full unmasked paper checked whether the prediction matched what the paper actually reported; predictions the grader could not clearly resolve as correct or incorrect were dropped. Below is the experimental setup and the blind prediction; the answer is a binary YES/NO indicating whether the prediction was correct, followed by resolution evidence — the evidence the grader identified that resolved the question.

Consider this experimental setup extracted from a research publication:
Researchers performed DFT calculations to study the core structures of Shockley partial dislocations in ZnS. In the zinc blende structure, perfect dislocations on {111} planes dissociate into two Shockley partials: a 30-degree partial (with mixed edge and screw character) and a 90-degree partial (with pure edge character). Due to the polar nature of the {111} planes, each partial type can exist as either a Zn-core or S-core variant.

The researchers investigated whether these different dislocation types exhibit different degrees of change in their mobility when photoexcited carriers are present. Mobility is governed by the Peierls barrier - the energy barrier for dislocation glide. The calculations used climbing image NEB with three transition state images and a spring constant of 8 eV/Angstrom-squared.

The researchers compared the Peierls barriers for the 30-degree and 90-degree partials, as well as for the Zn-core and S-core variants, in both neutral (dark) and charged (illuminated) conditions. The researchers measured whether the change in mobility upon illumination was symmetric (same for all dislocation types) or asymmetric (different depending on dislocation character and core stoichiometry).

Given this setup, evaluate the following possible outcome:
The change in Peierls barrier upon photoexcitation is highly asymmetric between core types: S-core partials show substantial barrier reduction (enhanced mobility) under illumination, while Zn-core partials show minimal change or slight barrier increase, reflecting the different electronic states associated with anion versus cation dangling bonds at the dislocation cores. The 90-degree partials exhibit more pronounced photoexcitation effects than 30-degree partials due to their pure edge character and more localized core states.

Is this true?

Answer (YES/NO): NO